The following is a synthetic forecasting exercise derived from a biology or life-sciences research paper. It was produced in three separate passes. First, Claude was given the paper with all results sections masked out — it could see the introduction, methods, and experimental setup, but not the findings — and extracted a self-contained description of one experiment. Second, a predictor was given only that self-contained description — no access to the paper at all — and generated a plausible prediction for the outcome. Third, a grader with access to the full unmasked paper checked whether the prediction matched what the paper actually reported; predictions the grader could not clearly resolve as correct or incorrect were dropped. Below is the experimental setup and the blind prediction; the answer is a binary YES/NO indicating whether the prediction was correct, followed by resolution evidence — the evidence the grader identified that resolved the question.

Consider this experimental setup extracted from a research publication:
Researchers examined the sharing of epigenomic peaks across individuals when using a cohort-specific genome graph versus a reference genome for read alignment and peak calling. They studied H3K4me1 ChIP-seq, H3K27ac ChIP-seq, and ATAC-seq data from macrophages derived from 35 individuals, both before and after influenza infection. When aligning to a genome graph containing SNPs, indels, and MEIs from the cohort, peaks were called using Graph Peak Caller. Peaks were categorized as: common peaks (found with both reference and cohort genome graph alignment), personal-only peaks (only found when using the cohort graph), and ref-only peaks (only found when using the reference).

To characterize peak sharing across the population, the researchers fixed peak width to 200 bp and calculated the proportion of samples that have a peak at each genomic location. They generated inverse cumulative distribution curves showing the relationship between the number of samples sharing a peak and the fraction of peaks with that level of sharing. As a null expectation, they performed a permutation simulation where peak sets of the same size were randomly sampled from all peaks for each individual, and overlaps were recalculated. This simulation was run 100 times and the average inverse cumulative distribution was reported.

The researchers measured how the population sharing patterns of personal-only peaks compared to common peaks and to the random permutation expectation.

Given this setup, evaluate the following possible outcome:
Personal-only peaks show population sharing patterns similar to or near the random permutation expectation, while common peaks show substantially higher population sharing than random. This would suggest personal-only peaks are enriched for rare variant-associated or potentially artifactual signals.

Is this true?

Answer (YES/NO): NO